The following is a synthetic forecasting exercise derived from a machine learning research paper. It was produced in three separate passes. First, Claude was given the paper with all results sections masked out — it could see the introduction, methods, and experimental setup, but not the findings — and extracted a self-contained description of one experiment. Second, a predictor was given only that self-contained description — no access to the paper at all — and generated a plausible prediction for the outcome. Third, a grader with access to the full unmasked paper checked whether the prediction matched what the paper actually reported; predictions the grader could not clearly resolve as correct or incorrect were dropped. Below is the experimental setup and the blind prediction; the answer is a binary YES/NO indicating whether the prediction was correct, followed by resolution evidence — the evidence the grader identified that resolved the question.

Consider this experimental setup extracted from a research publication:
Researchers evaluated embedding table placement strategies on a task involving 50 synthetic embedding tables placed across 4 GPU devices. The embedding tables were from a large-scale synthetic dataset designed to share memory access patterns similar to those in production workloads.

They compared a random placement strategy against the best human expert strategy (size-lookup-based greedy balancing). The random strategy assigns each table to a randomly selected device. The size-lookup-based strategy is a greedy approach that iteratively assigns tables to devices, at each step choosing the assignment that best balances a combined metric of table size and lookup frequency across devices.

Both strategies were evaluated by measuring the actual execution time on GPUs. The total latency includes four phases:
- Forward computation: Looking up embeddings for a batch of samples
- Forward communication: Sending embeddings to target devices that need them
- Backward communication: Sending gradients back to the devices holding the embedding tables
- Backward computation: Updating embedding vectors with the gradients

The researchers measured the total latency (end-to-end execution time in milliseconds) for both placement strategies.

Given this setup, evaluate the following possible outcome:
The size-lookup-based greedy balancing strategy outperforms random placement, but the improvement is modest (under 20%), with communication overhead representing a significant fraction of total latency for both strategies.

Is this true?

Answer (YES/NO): NO